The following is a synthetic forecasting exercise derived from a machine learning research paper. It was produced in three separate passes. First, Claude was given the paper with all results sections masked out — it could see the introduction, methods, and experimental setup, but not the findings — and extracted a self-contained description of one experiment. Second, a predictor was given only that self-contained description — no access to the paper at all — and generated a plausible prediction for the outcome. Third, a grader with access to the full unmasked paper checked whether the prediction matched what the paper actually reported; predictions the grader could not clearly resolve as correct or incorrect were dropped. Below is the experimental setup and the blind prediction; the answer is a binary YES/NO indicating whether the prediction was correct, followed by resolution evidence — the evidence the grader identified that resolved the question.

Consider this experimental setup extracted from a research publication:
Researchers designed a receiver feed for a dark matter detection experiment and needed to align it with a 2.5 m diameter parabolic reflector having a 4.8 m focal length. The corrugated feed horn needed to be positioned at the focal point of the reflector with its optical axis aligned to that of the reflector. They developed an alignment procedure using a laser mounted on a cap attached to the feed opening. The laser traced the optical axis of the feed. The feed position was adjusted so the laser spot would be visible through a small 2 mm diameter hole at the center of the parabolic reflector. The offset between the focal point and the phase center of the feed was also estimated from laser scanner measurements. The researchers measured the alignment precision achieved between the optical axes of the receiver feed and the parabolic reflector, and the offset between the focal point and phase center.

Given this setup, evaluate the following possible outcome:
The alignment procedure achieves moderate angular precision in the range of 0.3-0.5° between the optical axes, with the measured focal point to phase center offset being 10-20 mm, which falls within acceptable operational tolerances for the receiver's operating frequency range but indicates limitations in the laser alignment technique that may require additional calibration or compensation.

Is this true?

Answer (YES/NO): NO